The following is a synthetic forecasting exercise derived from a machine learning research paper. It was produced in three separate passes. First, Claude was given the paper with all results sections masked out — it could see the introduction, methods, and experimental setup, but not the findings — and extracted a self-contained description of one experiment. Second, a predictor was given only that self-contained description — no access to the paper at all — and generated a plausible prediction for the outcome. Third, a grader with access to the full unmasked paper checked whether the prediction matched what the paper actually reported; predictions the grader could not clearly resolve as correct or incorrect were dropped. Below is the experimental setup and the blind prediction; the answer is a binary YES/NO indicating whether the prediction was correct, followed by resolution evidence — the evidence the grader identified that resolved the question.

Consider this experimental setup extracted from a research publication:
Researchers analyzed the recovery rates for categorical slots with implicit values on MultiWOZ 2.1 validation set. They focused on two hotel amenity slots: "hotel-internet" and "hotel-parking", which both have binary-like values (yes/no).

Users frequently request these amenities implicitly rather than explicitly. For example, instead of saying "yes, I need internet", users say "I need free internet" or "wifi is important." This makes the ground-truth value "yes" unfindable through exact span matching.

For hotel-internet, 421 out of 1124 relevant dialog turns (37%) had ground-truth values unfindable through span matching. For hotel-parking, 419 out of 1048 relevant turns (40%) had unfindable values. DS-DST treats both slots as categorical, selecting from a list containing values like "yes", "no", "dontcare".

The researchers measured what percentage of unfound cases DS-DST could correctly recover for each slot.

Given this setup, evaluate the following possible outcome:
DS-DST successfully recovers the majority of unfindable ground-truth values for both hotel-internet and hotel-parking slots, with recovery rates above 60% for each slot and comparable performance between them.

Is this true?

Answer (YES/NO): NO